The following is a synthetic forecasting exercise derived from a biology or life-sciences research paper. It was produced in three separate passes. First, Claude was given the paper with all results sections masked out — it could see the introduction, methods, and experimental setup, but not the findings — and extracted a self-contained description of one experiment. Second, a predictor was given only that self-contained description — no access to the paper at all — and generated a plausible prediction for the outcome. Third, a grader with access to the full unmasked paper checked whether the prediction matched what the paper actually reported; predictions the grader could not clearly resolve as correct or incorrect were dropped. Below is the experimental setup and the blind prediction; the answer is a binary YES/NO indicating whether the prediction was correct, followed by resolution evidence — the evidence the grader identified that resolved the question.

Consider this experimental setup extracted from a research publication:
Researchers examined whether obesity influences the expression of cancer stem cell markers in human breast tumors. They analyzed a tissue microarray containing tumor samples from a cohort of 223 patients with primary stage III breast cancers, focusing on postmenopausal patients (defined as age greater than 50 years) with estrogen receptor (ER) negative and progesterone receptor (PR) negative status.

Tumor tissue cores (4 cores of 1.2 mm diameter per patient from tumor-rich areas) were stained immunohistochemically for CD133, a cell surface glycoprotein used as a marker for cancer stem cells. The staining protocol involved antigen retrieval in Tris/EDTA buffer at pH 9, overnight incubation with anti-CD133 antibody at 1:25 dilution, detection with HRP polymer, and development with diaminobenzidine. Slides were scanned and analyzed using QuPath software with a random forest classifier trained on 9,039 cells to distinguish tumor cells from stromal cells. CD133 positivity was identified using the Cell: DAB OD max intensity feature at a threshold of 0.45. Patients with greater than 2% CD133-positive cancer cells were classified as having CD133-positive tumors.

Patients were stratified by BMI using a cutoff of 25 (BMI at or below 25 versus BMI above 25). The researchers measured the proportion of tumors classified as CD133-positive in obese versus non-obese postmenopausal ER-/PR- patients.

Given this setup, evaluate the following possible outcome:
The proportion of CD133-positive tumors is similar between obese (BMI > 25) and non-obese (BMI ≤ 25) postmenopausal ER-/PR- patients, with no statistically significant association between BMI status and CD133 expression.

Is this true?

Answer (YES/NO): NO